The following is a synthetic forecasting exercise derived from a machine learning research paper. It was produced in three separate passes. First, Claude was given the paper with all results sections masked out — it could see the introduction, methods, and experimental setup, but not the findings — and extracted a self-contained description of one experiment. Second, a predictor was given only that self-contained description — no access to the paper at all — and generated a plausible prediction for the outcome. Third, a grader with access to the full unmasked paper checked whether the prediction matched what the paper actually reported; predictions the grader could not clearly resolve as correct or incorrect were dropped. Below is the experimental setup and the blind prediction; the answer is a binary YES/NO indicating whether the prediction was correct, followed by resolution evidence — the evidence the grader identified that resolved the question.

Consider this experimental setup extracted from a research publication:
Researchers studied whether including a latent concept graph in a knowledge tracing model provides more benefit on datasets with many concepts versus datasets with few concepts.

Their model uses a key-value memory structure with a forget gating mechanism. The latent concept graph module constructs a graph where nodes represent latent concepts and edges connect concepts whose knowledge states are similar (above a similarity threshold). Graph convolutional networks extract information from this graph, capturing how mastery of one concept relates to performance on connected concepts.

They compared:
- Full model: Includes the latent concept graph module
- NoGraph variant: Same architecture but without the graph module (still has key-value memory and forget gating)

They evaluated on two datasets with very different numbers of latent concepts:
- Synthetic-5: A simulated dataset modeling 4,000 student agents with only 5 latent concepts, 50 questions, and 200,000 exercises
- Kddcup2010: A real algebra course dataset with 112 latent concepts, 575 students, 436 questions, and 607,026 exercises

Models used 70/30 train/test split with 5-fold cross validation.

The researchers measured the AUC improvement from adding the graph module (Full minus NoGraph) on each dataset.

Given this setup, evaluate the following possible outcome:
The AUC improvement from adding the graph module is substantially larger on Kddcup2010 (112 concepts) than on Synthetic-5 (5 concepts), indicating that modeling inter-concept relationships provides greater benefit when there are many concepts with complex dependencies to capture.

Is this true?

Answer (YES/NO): NO